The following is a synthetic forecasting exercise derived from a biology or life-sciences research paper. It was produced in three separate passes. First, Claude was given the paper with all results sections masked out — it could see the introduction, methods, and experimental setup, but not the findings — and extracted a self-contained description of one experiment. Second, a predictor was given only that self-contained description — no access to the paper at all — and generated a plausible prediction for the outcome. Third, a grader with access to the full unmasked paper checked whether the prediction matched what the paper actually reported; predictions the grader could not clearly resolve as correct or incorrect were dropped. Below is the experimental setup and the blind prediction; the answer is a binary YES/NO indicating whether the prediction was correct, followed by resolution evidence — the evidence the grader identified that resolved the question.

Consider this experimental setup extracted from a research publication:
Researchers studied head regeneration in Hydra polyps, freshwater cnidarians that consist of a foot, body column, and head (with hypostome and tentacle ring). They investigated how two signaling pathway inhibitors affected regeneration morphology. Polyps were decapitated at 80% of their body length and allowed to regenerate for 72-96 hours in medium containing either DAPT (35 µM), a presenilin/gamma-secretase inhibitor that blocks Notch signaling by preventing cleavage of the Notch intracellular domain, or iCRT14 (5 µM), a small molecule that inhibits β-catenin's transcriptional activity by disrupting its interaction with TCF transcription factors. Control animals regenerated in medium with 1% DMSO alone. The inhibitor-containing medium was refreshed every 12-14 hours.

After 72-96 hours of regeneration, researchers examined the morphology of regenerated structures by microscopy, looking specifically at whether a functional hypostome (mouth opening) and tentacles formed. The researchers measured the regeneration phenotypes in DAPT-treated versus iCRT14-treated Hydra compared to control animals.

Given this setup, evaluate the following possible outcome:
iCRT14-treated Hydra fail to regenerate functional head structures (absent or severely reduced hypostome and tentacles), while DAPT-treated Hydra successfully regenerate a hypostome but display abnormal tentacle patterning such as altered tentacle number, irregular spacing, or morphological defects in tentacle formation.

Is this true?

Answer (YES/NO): NO